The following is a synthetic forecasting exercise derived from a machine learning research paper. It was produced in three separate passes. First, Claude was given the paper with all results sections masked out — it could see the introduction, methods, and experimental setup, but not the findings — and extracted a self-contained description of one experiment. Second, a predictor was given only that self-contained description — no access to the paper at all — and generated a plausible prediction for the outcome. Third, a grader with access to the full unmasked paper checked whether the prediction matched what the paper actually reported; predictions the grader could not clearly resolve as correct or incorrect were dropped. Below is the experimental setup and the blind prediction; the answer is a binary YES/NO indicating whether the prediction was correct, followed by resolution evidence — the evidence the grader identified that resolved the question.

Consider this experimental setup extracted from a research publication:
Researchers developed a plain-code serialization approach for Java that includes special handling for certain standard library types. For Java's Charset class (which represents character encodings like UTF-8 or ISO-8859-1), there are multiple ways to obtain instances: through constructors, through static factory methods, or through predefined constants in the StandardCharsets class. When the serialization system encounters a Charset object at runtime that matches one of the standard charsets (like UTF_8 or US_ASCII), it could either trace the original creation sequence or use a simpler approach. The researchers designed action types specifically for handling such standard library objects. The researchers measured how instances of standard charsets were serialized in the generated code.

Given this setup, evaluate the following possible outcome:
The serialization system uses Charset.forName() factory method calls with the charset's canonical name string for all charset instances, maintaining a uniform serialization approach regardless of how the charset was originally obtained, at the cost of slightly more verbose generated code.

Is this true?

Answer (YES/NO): NO